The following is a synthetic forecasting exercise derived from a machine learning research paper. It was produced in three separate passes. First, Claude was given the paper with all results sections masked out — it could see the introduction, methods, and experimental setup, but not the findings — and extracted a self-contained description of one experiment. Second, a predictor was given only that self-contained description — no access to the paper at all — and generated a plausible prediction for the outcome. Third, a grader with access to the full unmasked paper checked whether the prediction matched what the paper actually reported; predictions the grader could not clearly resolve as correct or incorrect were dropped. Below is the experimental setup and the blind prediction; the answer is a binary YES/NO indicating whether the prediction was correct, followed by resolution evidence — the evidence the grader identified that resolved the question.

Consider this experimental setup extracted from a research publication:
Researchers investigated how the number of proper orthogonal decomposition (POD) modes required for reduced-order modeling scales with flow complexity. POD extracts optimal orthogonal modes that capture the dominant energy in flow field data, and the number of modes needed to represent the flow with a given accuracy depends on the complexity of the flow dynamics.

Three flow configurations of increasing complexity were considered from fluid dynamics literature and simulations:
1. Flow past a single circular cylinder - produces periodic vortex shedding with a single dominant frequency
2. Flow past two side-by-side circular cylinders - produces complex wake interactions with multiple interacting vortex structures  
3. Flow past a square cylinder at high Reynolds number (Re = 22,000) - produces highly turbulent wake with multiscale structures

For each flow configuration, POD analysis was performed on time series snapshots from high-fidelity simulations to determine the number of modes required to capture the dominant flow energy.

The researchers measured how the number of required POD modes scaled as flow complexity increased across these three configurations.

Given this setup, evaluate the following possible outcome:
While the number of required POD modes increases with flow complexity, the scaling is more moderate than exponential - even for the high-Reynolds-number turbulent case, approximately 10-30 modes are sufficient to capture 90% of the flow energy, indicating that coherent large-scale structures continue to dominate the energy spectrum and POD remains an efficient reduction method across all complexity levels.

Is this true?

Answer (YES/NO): NO